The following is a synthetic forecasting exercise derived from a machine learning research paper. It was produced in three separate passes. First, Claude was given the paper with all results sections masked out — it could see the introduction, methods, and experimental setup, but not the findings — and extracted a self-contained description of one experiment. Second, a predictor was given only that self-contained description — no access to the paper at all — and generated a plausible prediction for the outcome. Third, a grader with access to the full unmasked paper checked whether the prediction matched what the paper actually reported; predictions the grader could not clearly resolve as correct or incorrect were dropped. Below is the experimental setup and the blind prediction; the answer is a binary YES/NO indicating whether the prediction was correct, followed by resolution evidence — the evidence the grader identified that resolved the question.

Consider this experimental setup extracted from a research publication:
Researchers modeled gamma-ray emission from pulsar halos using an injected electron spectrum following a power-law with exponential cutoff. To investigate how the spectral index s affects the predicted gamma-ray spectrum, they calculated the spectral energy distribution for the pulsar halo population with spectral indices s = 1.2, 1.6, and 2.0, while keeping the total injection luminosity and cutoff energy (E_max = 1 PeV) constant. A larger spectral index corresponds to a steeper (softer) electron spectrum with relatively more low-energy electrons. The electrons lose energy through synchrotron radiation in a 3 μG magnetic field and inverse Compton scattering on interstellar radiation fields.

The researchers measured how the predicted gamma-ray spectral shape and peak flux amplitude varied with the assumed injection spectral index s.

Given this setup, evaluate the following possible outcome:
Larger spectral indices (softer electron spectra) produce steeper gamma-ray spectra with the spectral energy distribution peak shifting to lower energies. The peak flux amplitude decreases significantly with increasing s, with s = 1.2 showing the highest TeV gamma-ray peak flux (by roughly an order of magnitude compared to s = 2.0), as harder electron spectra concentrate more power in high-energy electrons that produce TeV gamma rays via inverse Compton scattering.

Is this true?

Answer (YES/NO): NO